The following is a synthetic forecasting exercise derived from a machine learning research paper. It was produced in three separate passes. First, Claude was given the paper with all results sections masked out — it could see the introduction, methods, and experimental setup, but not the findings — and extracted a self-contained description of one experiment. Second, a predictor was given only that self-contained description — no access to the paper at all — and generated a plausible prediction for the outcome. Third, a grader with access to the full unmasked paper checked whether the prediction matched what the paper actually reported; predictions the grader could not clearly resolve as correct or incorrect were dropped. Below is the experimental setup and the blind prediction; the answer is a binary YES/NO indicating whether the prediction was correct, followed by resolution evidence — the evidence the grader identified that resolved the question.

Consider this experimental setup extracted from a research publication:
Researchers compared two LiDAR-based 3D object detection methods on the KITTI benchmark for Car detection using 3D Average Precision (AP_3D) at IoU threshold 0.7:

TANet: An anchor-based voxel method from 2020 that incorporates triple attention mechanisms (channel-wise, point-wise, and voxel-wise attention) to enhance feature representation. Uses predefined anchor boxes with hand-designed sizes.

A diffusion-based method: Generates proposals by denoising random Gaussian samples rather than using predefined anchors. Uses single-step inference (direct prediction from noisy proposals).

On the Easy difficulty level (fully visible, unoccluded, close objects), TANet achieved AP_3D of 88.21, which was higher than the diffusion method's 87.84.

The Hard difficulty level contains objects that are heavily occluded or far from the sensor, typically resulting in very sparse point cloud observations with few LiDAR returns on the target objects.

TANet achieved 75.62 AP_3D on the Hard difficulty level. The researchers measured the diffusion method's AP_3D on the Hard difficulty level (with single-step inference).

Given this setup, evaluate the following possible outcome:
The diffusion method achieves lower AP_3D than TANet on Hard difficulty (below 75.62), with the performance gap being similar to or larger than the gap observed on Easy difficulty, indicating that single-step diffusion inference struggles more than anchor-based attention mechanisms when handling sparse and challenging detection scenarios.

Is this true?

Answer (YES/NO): NO